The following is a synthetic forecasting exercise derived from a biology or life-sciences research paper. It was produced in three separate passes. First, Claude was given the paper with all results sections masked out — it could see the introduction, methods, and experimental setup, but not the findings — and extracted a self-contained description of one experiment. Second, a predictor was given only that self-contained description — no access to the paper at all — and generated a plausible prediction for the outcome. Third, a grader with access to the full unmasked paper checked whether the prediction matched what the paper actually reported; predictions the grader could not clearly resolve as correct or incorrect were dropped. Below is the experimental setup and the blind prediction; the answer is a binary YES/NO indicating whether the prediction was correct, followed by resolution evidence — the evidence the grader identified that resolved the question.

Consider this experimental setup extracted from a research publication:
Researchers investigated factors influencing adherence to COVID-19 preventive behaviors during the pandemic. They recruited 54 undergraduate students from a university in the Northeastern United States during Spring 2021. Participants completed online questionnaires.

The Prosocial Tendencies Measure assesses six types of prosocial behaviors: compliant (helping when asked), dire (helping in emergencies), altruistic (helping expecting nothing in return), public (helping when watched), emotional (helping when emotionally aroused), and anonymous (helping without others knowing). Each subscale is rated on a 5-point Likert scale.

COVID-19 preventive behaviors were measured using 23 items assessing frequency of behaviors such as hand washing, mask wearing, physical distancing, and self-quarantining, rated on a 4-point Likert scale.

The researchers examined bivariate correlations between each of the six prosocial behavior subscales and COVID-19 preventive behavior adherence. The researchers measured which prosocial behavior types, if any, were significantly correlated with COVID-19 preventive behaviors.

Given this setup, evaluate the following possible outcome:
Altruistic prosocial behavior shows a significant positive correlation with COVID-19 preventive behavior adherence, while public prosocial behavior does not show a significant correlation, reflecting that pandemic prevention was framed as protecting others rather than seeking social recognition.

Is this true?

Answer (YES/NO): NO